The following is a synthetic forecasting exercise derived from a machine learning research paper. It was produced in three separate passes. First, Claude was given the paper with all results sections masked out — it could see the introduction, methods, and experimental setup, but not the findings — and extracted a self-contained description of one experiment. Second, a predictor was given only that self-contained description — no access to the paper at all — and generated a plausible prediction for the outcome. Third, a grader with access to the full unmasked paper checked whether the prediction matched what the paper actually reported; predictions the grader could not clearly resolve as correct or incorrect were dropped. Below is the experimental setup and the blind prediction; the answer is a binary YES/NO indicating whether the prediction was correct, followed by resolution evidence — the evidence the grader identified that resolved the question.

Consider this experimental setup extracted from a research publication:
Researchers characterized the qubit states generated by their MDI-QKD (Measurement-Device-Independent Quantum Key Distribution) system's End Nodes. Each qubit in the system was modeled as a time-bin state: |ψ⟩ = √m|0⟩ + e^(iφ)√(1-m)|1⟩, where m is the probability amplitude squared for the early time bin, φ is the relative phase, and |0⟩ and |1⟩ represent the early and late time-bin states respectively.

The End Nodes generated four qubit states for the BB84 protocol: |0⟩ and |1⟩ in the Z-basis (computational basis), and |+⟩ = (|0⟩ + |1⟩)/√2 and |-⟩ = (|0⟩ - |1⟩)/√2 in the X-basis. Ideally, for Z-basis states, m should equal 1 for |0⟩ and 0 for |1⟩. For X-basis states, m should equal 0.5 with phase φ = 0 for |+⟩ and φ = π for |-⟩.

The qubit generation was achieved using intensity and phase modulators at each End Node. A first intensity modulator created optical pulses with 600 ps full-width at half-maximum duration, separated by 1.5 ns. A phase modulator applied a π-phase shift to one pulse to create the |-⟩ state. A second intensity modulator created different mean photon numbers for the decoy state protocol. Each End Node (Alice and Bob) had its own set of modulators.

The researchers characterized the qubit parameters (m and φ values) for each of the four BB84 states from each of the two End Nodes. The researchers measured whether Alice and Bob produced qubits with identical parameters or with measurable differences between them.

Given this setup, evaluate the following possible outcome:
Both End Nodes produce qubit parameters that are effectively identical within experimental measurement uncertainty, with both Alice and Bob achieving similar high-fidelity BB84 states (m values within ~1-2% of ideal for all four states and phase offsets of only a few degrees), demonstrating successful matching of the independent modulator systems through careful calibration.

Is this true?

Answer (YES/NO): NO